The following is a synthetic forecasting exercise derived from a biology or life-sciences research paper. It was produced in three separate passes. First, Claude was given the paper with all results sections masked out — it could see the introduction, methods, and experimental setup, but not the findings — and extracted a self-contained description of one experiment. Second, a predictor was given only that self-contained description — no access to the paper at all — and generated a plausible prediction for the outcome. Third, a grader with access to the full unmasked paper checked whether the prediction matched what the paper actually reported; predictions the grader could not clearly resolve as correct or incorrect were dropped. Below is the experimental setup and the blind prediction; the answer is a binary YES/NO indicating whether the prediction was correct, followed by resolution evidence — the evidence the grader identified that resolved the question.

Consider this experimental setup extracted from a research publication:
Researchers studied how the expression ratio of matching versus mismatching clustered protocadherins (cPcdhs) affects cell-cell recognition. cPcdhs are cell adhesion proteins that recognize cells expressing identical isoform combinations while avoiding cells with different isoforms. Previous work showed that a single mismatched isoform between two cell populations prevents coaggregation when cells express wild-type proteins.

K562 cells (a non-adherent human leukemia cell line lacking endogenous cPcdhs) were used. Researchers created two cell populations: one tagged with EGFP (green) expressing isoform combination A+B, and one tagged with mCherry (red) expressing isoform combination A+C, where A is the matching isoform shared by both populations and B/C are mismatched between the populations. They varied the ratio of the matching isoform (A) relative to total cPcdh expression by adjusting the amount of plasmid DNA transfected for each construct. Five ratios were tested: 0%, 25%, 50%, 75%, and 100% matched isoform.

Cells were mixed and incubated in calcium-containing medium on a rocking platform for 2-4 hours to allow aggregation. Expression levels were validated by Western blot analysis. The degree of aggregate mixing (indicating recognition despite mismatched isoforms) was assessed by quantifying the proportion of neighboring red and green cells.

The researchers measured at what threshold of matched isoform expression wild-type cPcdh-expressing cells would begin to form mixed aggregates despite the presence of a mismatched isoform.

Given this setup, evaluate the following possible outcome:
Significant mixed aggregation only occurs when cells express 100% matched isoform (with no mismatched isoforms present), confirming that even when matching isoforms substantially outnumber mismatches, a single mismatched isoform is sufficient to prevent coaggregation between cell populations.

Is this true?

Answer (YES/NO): NO